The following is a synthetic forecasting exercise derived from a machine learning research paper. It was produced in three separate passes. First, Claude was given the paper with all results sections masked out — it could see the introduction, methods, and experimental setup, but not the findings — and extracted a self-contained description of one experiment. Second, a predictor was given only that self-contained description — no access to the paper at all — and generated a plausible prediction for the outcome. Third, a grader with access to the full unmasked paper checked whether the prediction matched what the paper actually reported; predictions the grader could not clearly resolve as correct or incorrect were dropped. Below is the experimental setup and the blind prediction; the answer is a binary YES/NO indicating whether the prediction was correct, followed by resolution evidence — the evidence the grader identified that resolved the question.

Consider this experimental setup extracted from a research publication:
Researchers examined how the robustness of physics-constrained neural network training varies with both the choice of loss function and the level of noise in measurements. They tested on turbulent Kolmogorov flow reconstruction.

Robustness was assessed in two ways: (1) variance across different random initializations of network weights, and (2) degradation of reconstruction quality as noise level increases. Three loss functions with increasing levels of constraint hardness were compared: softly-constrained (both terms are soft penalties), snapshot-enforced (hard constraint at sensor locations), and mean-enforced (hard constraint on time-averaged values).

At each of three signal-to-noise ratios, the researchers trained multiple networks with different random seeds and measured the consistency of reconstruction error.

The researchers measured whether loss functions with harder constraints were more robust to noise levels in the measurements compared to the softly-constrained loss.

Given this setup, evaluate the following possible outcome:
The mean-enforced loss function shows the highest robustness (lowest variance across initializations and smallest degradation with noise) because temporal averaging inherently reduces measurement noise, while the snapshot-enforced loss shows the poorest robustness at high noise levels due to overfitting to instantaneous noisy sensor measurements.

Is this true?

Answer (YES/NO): NO